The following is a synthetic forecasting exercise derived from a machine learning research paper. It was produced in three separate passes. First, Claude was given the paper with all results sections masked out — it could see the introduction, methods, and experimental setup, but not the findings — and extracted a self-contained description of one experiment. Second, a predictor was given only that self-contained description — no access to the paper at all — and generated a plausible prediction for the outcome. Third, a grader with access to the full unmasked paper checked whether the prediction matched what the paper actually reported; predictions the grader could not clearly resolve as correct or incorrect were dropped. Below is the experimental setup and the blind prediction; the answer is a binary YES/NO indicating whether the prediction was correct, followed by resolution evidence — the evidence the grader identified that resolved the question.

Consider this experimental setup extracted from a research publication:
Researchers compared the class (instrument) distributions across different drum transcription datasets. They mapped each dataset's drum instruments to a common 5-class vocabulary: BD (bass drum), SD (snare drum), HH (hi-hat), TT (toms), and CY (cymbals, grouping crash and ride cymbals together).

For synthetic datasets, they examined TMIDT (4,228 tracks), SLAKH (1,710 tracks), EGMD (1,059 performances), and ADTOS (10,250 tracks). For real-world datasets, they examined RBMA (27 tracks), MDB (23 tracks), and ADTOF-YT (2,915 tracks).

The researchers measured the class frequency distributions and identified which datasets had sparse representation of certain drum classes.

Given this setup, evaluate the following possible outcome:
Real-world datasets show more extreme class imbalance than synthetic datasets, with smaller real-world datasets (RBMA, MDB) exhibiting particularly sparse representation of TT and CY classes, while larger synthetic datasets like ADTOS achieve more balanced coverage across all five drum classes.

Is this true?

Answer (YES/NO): NO